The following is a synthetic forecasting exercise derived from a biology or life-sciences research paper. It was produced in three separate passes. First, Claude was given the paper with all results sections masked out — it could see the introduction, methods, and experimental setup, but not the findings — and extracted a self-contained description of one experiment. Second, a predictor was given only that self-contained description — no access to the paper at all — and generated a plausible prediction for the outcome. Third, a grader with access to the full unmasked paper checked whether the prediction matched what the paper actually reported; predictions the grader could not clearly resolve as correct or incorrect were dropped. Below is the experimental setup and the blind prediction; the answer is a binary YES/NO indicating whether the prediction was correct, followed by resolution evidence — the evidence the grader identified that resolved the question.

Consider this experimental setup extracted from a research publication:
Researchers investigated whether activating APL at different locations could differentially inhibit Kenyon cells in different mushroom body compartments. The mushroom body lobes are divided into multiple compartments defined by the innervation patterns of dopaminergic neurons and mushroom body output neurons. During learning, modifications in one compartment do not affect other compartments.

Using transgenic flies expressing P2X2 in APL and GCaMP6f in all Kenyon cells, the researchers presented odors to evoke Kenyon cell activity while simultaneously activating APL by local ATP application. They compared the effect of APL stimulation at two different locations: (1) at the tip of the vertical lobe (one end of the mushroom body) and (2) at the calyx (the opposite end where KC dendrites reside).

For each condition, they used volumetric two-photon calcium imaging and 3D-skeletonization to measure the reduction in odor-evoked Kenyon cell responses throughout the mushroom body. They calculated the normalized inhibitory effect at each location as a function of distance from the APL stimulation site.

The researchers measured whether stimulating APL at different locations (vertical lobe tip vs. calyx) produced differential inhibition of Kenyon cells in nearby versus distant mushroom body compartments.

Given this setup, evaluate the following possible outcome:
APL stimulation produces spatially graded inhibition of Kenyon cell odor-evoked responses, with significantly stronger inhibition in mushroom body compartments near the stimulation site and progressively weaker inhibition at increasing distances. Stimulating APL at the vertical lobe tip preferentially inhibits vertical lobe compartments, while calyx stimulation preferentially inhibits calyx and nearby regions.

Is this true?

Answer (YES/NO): NO